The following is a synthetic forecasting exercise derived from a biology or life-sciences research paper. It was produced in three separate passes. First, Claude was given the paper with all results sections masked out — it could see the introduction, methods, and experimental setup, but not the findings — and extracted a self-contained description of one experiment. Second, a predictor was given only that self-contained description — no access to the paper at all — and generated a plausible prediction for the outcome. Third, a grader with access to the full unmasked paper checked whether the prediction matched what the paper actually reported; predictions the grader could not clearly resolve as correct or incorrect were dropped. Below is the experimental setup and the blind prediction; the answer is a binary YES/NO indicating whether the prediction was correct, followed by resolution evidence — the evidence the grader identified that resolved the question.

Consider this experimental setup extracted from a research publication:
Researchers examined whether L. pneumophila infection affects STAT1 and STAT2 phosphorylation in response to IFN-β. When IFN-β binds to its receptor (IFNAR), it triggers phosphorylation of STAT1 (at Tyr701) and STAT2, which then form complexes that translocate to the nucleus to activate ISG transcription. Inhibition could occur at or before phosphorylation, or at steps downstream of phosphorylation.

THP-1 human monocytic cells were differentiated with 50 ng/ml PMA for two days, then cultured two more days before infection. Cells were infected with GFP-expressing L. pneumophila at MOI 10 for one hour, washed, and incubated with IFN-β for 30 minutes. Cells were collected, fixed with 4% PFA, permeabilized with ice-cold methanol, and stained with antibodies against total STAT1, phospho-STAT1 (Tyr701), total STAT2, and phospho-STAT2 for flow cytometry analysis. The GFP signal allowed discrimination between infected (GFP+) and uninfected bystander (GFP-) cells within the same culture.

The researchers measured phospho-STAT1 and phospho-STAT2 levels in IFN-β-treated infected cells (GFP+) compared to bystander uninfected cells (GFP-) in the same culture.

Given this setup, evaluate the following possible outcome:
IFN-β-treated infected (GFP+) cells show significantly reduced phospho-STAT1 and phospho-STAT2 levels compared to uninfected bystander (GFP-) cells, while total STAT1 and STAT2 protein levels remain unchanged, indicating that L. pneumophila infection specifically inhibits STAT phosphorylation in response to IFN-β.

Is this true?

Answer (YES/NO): NO